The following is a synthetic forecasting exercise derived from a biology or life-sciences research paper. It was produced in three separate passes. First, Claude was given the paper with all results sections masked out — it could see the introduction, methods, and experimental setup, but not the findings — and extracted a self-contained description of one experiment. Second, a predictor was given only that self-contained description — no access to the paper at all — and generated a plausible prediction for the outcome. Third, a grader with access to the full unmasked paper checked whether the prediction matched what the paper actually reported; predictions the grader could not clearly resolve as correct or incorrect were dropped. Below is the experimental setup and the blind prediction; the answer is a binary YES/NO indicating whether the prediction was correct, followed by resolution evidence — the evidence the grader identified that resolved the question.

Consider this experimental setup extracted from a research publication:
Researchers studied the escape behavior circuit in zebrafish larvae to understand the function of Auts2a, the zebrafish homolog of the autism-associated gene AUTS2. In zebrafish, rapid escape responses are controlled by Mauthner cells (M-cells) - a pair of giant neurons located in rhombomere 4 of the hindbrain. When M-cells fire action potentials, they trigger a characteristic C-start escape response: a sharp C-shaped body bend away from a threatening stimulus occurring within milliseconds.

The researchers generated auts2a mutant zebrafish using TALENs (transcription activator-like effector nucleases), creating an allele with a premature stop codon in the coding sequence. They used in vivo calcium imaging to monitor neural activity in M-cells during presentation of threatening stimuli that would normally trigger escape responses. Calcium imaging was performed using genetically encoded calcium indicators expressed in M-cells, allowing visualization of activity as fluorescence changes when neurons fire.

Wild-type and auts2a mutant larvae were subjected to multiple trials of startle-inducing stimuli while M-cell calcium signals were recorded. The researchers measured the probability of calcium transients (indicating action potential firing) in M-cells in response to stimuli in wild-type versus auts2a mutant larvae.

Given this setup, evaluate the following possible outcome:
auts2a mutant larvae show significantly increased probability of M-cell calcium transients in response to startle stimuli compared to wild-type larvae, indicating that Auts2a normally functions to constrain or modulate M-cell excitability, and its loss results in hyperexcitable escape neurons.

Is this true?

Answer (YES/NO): NO